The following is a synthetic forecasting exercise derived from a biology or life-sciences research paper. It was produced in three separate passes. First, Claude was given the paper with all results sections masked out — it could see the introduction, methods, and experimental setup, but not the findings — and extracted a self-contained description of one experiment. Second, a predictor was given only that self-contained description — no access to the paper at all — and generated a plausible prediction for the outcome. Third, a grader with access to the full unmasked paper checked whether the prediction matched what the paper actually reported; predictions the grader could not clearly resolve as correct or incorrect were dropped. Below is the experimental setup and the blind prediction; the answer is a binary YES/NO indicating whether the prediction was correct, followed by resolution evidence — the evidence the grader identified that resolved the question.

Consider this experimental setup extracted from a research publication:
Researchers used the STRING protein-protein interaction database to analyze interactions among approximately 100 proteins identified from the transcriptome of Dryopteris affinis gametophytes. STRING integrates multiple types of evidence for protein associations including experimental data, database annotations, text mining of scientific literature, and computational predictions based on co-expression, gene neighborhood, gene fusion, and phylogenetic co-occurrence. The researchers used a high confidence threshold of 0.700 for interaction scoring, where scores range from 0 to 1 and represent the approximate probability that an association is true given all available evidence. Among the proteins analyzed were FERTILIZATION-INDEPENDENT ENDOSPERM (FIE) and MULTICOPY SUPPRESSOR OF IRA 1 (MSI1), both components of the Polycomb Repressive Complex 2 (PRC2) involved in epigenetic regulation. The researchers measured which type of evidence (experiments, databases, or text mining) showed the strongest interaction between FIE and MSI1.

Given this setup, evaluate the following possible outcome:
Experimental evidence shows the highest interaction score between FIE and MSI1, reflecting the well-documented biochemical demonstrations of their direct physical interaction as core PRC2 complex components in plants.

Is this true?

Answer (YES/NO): YES